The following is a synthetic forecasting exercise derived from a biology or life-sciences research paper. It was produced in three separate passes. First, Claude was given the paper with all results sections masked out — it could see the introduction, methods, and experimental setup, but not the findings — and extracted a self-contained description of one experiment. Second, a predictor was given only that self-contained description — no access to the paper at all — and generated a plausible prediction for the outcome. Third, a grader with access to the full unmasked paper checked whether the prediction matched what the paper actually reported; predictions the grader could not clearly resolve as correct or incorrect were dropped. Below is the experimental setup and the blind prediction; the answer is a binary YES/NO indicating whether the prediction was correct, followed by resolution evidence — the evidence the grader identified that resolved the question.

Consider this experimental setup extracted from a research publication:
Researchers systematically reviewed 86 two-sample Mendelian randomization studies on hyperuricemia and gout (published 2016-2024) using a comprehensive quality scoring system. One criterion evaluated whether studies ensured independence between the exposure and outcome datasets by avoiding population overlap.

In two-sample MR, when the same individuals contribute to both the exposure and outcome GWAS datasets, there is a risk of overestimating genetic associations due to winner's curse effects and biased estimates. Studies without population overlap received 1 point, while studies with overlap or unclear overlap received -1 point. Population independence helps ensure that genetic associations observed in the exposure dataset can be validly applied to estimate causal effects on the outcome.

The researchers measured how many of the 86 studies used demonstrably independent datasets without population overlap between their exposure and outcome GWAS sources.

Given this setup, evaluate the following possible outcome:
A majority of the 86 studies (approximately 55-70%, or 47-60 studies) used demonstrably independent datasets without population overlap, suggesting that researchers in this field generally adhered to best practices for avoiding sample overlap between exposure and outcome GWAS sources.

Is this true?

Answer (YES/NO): NO